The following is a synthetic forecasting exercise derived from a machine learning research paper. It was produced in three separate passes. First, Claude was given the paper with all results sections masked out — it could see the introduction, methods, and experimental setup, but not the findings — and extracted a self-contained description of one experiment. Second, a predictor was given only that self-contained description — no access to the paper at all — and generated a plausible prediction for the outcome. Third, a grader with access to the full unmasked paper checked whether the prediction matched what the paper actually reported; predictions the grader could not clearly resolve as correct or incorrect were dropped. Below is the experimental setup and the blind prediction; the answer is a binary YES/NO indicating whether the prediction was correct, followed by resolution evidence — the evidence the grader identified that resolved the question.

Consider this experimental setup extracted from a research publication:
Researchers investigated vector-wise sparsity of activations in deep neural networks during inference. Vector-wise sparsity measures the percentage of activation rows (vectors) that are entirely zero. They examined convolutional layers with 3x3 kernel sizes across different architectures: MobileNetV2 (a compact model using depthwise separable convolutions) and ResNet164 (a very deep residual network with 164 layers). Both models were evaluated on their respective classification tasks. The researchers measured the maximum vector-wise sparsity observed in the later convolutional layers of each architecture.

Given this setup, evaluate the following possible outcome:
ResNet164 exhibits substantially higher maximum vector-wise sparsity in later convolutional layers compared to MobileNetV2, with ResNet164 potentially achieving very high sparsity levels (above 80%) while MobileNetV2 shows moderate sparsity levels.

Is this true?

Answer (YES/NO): NO